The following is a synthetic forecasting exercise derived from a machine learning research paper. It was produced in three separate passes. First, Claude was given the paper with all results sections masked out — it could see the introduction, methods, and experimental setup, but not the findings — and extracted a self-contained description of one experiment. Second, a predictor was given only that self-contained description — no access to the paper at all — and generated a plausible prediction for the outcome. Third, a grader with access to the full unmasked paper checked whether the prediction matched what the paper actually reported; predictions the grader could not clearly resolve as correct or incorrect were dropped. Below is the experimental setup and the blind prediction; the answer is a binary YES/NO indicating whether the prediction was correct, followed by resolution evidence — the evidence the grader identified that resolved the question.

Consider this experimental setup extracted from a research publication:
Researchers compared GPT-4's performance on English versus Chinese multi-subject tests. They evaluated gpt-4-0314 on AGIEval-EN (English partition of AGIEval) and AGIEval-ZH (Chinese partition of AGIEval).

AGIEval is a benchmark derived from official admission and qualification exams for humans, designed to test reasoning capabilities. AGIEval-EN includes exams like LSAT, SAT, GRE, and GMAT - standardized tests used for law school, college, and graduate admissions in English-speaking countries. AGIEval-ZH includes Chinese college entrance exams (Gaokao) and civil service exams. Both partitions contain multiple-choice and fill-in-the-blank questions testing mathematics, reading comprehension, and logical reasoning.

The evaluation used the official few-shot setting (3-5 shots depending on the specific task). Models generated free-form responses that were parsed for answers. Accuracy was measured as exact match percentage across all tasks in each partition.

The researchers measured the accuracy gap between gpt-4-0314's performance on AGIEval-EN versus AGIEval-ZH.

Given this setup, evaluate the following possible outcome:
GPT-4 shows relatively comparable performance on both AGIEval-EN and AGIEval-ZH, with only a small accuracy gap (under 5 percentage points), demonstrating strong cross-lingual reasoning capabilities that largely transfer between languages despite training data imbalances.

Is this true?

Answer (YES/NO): YES